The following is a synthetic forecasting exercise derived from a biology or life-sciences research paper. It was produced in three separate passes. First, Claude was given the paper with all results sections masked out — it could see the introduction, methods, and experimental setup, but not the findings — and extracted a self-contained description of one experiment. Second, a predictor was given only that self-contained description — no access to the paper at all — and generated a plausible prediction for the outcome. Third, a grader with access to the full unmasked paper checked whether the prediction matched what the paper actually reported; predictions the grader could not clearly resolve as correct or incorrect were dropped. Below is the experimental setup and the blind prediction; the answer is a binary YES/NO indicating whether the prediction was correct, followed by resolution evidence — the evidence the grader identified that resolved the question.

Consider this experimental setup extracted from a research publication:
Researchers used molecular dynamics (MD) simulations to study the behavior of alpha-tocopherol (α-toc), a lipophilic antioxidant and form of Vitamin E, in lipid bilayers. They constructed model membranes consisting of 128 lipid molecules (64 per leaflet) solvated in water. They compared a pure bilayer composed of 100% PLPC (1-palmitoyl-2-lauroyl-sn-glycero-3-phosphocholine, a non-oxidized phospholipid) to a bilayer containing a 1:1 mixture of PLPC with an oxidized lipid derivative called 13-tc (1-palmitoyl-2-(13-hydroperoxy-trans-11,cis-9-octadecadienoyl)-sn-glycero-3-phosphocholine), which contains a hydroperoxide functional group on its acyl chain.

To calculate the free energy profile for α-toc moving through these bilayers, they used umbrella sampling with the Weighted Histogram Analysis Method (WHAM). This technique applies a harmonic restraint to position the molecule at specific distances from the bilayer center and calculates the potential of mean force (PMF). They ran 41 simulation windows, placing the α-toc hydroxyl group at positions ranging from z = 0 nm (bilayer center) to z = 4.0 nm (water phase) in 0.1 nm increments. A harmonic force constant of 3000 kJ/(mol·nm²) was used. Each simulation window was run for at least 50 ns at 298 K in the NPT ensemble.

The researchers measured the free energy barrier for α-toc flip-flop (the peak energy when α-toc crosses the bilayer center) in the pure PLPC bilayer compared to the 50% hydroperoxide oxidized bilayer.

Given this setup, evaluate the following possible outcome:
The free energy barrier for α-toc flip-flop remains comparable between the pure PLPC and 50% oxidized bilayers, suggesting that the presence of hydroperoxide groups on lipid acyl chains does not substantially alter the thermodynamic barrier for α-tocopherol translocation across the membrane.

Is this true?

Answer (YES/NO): NO